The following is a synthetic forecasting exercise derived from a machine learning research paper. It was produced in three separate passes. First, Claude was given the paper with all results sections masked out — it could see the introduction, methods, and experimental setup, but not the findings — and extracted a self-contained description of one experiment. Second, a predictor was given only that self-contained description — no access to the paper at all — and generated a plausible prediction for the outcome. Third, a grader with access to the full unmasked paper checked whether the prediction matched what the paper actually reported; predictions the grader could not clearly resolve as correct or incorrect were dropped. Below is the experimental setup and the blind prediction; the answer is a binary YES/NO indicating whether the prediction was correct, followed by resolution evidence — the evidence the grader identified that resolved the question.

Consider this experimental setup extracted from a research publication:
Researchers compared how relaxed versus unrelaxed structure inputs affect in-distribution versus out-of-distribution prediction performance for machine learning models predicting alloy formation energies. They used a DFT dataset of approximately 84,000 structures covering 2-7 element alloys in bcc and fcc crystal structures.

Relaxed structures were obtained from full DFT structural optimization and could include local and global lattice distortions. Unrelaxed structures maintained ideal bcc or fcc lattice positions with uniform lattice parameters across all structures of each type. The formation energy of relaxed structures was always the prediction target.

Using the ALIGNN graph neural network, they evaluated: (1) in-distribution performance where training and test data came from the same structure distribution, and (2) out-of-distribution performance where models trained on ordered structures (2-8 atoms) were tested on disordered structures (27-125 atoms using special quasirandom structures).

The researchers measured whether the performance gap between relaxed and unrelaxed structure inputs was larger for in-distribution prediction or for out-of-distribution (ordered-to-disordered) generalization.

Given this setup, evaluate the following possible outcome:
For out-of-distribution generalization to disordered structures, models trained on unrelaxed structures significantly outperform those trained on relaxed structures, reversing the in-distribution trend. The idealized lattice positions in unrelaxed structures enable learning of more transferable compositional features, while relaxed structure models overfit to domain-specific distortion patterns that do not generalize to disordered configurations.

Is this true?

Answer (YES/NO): NO